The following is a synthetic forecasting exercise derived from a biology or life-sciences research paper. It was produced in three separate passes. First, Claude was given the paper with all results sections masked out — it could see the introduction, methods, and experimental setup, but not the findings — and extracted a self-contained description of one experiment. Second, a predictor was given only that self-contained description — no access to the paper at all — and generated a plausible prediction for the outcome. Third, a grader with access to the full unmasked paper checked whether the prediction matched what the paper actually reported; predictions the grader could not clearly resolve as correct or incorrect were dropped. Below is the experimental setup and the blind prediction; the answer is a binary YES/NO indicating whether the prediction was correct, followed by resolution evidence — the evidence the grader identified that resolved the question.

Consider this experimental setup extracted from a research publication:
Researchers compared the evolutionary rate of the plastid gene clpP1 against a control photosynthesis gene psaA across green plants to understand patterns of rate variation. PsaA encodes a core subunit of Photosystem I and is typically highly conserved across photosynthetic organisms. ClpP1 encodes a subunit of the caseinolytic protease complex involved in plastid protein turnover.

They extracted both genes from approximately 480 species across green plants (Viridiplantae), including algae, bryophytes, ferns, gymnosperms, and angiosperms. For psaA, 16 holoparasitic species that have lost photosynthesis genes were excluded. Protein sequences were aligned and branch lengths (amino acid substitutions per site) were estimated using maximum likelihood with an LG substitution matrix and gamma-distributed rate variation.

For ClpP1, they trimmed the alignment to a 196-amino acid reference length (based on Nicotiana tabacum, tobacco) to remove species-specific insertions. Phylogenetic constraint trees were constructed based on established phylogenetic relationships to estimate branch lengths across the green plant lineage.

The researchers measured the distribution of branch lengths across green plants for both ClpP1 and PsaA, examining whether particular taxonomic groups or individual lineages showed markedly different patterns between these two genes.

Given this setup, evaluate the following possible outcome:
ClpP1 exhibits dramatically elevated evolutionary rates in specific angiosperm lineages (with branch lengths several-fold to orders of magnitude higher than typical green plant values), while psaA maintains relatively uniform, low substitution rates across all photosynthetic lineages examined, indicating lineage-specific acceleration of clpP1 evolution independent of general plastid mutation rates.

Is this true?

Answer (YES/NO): YES